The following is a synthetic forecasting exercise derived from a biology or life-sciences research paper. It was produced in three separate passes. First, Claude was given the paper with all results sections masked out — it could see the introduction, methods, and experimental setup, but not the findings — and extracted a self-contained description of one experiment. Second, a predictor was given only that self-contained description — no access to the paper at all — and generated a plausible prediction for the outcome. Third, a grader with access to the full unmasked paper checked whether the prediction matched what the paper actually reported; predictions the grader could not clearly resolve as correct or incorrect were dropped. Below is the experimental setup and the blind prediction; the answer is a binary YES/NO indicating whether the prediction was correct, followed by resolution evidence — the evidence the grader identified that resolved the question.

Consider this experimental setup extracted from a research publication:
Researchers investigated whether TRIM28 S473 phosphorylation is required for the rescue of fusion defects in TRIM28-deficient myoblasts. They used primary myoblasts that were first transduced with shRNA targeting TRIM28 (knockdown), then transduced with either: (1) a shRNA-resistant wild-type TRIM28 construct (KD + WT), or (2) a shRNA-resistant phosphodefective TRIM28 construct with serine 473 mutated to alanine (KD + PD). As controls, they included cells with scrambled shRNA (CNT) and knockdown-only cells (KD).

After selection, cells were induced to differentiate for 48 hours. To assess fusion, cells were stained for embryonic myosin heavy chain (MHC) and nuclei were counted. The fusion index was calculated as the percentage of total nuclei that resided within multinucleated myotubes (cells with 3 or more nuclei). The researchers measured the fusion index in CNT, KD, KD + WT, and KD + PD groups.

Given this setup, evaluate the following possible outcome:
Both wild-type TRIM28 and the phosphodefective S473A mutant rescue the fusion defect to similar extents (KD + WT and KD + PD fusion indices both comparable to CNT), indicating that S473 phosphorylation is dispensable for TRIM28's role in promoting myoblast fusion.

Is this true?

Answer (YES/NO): YES